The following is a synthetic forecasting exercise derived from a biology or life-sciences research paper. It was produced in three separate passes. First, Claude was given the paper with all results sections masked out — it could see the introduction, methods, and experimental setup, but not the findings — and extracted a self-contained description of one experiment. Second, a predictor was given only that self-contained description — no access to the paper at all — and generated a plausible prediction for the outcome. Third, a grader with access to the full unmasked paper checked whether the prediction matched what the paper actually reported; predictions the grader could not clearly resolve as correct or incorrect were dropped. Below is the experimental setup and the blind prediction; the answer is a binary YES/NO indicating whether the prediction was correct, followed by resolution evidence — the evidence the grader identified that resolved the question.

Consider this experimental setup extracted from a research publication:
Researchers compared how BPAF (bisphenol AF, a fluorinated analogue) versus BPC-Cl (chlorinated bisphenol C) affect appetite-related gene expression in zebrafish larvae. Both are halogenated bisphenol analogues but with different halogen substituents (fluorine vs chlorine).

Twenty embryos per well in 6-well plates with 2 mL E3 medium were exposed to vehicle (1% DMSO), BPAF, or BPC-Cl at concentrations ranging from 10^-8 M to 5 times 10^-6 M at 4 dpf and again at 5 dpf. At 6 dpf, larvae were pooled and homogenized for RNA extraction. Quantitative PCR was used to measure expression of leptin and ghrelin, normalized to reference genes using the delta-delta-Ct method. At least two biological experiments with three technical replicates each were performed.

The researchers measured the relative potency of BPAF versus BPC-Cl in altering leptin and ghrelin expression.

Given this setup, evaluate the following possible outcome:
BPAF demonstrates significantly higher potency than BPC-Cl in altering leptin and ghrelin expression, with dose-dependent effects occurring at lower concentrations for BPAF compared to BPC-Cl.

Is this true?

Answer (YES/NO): NO